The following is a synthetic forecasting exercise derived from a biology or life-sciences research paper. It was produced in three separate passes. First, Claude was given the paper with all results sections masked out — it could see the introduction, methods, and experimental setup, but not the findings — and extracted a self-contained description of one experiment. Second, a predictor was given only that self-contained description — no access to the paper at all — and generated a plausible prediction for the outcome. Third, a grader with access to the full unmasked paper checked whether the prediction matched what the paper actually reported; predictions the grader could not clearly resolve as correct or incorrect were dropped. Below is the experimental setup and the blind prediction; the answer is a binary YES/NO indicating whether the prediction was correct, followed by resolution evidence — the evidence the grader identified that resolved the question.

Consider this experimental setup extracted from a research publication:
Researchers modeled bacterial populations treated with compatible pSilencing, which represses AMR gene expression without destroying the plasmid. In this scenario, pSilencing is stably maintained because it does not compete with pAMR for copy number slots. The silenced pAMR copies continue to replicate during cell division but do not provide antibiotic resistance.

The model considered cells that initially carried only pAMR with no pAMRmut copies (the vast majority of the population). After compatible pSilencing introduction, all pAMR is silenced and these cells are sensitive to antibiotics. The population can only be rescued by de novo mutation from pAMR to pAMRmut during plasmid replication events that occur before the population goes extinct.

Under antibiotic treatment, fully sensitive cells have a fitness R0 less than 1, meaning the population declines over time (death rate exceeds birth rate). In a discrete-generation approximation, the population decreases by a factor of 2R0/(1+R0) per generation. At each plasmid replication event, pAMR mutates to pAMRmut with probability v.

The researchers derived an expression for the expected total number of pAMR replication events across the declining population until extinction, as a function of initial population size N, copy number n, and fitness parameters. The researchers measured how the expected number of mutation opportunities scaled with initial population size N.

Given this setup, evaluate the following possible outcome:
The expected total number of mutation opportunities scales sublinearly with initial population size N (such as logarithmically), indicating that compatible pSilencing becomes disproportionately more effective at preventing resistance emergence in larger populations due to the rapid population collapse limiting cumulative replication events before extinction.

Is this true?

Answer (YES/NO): NO